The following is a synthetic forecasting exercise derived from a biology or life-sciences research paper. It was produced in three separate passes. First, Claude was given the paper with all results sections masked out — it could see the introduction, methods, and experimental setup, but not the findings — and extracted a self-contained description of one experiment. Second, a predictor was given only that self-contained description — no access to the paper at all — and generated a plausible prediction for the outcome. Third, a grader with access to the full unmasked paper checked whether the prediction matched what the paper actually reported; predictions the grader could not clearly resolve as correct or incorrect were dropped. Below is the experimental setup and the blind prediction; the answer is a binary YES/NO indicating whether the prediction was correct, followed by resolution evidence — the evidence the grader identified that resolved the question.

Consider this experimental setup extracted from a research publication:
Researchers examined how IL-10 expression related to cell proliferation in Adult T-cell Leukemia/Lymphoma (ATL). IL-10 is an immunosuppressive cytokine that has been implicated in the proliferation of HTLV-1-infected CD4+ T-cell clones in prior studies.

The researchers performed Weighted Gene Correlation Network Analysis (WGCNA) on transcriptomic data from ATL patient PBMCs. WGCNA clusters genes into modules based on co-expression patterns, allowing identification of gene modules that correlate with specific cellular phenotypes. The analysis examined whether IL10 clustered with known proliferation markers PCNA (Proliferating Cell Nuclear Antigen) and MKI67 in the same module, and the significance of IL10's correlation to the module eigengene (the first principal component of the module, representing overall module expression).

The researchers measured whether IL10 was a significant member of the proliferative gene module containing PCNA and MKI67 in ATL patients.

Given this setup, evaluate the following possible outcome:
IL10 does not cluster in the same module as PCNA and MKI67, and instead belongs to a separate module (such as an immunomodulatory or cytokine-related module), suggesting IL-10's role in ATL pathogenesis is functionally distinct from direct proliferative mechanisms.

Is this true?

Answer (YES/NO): NO